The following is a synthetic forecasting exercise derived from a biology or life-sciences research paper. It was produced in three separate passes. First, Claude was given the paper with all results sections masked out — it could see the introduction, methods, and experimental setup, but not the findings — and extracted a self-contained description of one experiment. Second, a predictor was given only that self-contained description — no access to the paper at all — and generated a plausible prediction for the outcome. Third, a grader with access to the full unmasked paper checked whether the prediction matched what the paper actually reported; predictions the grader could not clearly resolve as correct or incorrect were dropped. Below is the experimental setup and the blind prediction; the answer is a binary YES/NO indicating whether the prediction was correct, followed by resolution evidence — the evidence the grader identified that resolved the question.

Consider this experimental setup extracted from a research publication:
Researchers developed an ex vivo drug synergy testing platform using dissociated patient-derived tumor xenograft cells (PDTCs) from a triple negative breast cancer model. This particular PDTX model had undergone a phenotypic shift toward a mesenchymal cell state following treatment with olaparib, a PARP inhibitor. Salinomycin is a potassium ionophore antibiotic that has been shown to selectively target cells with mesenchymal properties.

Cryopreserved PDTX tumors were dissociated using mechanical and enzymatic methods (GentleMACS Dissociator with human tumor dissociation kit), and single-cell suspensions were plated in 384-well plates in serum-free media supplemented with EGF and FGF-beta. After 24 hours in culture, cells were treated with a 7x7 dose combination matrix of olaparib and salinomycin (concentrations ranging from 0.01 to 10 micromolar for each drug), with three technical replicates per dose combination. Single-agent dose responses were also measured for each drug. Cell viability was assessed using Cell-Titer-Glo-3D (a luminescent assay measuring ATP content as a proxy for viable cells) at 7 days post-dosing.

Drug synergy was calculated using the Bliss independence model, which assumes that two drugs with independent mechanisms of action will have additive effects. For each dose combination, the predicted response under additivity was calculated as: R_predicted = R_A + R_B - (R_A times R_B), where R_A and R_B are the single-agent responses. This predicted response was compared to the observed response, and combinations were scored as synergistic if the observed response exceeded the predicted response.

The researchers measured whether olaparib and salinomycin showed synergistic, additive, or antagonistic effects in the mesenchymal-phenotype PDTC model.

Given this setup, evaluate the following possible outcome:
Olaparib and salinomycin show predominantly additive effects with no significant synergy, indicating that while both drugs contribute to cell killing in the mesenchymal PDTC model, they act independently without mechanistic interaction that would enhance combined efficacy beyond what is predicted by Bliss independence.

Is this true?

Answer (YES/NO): NO